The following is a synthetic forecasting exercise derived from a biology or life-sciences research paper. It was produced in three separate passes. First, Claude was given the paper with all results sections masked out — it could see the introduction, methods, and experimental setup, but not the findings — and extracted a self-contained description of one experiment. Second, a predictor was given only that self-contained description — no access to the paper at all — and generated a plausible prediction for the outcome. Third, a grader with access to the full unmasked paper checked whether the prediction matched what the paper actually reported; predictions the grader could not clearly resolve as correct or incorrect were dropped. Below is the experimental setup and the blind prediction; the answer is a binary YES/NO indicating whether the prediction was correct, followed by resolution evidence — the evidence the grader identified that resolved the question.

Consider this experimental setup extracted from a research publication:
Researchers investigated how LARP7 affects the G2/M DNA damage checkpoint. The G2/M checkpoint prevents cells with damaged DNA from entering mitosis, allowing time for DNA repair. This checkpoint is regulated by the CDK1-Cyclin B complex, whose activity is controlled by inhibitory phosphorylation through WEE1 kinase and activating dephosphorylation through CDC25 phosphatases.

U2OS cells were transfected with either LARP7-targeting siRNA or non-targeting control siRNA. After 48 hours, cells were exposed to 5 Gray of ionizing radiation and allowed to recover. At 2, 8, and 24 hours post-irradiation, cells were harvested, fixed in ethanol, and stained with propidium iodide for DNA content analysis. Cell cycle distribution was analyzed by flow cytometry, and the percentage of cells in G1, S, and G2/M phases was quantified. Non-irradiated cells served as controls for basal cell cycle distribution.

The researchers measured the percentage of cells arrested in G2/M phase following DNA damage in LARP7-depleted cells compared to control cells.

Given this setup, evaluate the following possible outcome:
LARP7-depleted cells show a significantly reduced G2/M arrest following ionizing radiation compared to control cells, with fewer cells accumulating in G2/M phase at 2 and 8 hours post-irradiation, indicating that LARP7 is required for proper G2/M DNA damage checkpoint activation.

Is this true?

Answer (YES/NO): NO